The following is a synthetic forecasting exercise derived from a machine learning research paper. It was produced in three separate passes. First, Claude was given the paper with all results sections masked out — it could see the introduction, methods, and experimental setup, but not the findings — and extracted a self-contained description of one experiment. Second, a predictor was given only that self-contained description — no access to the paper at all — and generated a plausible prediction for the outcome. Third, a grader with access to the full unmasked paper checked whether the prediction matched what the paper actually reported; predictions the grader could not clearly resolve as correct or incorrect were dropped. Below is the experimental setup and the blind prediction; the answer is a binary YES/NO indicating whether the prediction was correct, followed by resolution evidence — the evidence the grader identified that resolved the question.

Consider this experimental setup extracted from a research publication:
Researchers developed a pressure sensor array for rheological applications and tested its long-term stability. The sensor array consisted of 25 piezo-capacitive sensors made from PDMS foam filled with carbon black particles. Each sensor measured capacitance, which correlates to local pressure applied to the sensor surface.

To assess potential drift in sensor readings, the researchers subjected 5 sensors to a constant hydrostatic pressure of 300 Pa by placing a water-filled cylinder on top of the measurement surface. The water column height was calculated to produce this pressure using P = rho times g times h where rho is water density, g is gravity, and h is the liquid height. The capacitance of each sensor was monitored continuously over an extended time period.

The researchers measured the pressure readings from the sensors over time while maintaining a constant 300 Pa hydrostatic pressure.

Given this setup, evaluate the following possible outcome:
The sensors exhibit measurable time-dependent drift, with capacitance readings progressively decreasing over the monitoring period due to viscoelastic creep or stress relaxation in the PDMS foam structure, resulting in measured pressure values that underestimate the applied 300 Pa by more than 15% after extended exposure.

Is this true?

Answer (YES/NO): NO